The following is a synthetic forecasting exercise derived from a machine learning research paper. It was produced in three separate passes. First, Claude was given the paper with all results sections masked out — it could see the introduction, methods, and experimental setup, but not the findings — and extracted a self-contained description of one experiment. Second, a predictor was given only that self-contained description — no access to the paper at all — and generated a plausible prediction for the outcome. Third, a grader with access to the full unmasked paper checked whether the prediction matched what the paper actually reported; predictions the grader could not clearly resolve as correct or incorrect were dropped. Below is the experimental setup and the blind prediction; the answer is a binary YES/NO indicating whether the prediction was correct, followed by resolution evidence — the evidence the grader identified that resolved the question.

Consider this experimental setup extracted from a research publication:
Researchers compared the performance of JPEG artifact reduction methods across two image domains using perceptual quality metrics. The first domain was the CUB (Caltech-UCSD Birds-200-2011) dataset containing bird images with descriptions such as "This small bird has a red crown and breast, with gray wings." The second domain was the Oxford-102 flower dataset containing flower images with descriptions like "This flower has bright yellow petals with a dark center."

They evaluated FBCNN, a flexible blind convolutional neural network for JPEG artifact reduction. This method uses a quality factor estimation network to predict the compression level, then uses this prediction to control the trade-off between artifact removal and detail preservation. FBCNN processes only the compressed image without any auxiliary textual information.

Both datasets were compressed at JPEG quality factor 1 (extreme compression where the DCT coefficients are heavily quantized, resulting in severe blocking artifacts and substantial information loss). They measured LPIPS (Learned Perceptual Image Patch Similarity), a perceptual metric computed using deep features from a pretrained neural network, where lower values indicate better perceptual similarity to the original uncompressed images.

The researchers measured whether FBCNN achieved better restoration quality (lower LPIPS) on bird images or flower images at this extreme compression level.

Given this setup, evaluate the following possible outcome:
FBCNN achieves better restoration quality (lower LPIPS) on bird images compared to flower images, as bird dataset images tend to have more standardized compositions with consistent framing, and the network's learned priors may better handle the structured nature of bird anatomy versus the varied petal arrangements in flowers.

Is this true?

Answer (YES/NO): NO